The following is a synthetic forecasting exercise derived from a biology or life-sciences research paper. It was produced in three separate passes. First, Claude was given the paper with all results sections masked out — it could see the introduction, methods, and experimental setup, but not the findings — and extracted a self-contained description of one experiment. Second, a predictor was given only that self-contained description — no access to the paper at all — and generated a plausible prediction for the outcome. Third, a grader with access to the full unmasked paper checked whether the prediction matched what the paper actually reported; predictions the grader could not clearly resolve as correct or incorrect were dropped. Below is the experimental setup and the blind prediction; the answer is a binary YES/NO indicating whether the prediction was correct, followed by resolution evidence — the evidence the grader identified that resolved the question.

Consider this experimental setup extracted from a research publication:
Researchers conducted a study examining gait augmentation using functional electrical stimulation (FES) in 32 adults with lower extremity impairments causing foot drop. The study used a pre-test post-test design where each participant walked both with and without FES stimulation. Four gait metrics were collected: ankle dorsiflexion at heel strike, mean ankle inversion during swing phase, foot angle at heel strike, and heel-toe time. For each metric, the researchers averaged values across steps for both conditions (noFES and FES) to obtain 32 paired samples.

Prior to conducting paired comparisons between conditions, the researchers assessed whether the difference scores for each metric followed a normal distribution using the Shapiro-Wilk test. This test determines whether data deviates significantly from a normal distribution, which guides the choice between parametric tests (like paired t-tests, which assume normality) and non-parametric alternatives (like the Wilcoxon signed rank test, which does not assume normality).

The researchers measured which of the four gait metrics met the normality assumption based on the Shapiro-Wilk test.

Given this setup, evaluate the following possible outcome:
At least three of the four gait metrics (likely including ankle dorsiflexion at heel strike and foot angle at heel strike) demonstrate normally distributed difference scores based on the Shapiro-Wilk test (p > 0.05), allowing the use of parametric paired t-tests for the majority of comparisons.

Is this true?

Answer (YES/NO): NO